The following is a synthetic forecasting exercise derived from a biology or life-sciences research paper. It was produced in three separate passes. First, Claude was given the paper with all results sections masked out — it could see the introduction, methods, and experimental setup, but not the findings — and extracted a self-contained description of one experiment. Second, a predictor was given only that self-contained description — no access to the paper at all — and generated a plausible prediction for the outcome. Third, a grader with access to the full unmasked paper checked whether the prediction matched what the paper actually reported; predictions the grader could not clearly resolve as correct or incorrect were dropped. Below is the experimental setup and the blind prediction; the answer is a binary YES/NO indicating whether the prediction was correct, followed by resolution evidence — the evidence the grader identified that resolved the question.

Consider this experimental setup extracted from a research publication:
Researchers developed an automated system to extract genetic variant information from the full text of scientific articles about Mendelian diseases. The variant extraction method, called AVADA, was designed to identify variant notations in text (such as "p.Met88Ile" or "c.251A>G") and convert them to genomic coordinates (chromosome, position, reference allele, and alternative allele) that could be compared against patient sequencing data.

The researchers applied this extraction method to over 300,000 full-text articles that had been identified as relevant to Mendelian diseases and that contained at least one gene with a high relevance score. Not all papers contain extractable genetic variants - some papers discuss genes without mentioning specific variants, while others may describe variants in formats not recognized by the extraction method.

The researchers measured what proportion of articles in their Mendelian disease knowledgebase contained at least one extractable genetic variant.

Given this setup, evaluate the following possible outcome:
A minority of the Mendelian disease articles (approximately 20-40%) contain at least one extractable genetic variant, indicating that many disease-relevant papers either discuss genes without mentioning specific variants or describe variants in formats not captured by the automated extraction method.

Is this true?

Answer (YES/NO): YES